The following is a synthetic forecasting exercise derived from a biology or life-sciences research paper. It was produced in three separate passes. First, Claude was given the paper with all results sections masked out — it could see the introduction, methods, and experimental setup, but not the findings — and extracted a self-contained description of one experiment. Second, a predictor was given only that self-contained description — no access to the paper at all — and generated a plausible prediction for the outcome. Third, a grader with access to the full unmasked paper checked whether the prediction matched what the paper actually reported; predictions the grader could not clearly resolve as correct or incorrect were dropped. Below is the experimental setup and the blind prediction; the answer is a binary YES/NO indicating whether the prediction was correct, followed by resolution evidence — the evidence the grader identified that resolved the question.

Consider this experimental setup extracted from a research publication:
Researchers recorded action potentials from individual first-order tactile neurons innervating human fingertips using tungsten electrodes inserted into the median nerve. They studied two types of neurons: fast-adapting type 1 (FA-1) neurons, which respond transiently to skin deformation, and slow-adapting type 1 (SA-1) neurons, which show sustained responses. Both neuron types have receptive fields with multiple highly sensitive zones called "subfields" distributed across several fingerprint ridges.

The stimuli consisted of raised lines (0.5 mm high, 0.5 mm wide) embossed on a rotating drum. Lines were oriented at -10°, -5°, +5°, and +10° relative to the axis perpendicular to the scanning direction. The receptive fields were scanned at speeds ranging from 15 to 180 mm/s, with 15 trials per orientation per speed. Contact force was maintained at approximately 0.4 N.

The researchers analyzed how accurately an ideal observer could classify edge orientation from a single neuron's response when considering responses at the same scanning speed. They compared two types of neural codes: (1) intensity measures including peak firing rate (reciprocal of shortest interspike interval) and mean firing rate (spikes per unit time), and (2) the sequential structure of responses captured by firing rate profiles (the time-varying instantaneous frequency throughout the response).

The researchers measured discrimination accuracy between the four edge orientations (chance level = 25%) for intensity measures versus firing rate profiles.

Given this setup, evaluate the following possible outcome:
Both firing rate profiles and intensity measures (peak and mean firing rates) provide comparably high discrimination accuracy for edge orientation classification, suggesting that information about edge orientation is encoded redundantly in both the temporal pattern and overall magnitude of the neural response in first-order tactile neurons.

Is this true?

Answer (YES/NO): NO